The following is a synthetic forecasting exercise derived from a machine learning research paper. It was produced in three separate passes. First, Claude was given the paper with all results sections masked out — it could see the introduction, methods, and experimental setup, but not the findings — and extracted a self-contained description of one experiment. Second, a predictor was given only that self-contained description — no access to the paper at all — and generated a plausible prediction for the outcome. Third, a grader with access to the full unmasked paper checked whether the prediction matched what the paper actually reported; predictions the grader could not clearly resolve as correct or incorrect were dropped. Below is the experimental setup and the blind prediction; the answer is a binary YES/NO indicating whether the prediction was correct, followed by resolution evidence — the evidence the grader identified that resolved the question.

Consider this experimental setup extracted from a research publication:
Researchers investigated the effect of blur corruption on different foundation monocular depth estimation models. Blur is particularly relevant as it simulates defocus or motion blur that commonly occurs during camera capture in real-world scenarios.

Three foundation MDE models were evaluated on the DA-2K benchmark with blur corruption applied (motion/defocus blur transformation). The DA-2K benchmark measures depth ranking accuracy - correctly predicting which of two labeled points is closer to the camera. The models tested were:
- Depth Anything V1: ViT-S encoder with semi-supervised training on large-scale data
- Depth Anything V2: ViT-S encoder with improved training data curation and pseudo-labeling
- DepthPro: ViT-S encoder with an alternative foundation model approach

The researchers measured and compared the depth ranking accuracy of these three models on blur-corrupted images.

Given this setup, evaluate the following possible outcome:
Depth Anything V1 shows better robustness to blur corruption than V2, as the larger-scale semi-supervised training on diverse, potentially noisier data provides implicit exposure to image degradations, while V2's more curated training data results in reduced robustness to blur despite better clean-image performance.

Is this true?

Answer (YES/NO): NO